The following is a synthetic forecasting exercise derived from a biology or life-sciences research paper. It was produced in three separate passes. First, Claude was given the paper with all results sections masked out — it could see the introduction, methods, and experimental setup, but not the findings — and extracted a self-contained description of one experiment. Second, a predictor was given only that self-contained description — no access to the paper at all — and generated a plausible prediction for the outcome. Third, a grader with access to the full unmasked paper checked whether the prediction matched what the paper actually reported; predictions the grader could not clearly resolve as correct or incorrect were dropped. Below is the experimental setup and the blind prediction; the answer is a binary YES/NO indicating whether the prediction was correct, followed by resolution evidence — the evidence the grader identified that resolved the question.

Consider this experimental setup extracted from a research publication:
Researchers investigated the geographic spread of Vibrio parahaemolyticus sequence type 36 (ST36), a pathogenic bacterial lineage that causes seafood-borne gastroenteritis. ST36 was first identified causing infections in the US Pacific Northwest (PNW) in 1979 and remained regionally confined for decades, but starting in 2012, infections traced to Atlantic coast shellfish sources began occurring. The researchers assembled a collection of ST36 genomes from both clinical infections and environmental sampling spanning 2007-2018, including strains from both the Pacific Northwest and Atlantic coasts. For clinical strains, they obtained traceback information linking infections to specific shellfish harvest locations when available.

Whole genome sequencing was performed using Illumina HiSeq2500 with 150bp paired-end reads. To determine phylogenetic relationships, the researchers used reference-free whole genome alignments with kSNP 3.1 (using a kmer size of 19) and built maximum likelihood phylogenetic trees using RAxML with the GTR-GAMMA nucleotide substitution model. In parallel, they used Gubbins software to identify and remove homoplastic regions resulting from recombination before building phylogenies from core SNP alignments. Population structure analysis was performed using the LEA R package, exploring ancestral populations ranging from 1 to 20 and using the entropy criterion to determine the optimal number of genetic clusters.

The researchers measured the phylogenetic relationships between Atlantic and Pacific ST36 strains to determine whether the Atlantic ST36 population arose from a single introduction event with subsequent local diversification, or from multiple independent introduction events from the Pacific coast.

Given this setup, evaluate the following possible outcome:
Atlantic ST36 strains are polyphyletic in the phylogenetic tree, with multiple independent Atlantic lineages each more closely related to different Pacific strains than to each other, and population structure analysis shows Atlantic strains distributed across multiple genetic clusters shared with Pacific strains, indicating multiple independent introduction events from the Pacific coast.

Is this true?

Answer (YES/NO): YES